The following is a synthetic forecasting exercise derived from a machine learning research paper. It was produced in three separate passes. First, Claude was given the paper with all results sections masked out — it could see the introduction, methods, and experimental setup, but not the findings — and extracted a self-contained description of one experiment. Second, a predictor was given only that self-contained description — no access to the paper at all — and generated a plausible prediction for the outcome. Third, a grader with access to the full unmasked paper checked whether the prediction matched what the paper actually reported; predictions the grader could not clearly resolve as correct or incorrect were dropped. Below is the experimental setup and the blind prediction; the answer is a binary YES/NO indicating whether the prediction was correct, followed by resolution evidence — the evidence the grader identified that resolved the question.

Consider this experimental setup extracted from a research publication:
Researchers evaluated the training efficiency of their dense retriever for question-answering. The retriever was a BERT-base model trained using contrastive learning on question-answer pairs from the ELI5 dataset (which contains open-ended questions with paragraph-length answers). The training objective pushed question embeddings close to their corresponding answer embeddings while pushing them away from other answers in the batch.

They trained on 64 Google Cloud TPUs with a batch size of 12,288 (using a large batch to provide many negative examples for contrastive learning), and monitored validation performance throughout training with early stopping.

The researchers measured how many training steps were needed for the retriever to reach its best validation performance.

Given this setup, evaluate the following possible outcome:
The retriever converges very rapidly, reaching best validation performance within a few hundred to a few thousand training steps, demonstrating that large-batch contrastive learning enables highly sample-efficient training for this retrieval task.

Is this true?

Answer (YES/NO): YES